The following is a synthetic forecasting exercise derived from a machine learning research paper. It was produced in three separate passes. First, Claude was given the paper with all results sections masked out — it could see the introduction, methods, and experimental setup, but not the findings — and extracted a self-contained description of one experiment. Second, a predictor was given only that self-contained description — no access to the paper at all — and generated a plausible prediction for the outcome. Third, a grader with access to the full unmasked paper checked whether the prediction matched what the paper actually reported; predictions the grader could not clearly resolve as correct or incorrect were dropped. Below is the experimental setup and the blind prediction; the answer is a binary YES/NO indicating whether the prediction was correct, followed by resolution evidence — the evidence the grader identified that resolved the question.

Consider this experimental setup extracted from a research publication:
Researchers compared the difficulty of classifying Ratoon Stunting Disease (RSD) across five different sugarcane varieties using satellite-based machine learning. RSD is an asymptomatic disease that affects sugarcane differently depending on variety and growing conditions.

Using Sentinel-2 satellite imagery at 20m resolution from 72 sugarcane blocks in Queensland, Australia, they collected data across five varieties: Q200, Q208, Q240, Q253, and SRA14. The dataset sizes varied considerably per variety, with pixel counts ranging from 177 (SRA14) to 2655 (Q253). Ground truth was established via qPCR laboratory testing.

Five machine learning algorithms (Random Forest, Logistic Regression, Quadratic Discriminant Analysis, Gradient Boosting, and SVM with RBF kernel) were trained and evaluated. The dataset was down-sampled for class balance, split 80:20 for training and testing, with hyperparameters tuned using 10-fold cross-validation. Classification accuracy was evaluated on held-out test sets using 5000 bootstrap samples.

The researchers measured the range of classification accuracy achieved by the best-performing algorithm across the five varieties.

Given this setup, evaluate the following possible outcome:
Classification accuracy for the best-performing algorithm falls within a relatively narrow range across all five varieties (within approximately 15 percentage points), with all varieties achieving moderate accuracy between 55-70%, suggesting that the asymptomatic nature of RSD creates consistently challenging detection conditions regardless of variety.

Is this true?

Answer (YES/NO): NO